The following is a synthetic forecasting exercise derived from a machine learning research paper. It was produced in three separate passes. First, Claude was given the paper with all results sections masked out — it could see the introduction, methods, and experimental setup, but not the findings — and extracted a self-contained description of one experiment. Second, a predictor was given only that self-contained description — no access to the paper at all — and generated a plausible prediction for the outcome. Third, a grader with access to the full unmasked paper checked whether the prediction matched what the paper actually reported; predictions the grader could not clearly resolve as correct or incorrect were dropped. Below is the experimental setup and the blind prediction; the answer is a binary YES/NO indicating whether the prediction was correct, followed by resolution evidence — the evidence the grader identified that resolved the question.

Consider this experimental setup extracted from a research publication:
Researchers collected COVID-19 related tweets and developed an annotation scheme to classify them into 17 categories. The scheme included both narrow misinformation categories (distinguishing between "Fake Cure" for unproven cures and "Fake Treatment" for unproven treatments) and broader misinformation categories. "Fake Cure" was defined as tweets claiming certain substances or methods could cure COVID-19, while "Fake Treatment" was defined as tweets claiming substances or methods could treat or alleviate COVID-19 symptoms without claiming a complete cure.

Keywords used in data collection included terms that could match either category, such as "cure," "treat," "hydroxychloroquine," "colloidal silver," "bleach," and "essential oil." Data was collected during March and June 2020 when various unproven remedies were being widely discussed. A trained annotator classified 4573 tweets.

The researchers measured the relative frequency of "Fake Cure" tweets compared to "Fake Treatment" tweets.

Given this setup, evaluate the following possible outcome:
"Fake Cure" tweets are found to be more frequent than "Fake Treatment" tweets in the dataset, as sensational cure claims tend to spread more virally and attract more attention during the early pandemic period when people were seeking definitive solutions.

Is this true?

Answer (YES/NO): YES